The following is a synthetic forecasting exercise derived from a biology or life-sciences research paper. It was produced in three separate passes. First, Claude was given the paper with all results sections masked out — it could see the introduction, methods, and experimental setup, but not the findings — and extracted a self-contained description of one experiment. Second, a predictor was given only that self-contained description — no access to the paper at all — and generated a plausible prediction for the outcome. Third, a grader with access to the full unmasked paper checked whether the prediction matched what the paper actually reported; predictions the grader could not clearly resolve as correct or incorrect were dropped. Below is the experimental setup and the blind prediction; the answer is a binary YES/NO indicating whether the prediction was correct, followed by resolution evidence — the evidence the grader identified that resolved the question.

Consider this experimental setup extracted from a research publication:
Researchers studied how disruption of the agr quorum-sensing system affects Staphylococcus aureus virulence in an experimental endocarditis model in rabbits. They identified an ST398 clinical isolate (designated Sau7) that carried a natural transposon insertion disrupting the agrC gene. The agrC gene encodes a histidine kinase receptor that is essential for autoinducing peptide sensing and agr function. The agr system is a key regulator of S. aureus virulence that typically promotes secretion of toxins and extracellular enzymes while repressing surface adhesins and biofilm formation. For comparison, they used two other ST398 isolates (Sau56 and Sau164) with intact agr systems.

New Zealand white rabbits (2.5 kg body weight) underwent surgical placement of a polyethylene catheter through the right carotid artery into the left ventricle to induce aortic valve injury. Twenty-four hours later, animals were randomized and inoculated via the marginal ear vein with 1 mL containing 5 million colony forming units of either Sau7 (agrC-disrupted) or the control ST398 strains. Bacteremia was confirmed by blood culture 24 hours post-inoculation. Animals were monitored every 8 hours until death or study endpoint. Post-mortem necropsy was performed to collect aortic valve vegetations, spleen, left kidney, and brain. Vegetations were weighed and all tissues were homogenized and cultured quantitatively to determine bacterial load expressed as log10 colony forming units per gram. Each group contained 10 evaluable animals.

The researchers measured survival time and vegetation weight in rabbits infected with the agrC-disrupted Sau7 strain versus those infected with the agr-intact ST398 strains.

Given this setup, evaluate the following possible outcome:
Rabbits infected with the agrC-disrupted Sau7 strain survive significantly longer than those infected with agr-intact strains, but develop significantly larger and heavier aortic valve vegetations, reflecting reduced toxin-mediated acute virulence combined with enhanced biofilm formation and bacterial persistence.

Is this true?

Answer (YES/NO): NO